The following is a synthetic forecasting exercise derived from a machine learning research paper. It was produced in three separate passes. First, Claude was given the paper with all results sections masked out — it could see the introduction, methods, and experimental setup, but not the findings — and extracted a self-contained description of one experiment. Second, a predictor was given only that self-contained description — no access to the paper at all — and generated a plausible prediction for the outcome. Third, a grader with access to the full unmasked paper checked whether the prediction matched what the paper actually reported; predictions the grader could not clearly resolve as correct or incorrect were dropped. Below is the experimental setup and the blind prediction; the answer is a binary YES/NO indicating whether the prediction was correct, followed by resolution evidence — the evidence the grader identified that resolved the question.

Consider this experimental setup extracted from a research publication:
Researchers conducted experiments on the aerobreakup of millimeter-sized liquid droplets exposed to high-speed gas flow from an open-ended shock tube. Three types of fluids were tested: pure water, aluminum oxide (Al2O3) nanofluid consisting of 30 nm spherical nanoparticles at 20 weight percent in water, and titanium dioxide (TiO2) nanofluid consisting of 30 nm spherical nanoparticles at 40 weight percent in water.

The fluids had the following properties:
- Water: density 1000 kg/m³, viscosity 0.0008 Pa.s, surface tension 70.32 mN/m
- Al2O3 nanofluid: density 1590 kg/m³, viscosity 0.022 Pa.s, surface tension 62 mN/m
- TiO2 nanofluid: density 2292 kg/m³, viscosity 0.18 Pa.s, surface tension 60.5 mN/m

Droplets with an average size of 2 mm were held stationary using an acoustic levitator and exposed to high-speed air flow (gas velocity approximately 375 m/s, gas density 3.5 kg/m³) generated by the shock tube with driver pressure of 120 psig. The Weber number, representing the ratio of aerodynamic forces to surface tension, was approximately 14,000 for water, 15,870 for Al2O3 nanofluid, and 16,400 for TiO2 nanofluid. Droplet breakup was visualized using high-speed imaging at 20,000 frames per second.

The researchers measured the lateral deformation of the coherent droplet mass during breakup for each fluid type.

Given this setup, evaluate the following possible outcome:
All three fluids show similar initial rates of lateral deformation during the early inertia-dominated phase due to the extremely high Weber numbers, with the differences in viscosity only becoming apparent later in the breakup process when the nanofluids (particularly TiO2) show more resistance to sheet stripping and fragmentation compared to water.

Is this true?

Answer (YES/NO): YES